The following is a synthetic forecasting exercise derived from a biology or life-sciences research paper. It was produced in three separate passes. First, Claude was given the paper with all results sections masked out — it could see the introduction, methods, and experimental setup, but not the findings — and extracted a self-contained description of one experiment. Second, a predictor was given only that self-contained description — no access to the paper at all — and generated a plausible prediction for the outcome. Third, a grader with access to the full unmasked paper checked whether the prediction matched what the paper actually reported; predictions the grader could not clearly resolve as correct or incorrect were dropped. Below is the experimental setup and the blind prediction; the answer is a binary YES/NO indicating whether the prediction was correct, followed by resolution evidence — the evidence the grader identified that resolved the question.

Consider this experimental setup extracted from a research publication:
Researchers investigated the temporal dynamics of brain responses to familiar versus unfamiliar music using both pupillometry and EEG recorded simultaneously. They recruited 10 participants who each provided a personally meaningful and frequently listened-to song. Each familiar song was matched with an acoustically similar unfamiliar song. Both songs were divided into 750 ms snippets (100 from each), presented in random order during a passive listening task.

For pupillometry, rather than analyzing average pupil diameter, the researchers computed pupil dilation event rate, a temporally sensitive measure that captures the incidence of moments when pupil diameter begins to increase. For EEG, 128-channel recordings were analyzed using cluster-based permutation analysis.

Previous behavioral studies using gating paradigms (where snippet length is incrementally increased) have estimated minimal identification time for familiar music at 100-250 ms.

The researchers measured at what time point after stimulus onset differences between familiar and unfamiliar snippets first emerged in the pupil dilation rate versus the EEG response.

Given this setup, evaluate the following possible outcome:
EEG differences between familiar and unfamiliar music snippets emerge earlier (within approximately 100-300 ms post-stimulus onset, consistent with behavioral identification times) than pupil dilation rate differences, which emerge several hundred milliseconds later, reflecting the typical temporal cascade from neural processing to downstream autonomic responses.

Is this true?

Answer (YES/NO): NO